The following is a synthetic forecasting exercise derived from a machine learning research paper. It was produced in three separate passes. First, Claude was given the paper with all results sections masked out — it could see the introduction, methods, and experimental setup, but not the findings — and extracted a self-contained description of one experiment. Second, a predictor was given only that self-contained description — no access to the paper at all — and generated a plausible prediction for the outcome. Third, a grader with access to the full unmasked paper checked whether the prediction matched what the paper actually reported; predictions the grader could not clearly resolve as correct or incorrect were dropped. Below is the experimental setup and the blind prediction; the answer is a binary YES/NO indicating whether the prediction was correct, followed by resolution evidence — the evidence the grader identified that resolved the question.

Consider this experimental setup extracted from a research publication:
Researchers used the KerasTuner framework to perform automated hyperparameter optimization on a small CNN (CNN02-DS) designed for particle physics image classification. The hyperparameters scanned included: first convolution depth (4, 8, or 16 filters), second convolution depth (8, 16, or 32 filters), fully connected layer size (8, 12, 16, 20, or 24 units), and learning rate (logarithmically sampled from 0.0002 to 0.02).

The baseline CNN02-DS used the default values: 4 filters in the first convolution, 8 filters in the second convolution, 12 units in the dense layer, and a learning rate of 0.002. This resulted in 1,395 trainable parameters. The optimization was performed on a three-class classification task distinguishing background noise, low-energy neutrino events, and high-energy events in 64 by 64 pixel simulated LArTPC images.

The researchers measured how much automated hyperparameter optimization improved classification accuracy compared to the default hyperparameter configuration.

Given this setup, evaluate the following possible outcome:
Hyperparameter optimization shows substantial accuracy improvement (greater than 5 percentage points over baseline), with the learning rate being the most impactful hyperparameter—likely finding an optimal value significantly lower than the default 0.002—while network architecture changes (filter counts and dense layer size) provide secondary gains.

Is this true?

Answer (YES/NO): NO